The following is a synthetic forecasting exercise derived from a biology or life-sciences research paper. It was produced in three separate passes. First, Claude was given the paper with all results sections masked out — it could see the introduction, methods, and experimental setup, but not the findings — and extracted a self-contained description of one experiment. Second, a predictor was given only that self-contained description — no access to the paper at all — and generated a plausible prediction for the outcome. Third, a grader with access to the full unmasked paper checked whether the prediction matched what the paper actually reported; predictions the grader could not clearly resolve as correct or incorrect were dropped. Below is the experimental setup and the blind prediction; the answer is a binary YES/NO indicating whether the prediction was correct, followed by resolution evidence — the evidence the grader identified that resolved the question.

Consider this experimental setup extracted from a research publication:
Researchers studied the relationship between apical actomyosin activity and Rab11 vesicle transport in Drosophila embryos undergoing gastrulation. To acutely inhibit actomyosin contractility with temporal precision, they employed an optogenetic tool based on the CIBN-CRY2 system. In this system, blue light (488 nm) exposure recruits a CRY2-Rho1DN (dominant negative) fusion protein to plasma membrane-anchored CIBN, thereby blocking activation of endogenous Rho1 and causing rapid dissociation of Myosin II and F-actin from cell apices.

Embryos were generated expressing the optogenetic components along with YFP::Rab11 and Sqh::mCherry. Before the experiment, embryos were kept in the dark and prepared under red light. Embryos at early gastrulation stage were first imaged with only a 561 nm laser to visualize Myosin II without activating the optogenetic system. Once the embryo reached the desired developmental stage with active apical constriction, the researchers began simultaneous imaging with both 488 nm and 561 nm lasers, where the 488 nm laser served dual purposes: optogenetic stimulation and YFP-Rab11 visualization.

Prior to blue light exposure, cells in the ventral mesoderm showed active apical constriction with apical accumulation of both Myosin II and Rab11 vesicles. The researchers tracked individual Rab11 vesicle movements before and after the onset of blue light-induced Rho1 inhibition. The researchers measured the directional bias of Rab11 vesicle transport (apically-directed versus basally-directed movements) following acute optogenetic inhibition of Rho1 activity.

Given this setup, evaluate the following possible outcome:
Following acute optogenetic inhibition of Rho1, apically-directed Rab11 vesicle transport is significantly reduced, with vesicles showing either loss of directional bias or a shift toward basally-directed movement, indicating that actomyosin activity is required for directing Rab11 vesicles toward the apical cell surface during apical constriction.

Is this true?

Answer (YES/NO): NO